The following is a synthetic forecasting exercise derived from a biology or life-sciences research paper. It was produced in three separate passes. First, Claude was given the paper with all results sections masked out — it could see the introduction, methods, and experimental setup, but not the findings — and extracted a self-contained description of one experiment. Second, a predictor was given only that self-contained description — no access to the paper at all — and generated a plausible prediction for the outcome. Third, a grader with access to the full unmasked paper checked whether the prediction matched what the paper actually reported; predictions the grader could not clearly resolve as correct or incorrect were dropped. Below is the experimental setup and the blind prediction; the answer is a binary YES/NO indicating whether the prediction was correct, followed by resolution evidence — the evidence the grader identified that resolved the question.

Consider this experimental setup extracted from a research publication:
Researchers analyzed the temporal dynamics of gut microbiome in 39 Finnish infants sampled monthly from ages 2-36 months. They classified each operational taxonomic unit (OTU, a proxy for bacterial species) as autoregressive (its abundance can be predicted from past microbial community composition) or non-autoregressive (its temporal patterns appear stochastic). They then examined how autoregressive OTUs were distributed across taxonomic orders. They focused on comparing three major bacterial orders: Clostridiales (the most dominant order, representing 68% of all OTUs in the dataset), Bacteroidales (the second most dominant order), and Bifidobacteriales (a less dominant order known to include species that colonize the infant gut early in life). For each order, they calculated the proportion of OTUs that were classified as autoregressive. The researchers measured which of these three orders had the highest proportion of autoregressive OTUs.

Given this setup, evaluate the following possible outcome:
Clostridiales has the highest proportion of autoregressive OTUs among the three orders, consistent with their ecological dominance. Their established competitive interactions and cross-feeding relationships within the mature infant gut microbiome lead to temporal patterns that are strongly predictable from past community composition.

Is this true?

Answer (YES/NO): NO